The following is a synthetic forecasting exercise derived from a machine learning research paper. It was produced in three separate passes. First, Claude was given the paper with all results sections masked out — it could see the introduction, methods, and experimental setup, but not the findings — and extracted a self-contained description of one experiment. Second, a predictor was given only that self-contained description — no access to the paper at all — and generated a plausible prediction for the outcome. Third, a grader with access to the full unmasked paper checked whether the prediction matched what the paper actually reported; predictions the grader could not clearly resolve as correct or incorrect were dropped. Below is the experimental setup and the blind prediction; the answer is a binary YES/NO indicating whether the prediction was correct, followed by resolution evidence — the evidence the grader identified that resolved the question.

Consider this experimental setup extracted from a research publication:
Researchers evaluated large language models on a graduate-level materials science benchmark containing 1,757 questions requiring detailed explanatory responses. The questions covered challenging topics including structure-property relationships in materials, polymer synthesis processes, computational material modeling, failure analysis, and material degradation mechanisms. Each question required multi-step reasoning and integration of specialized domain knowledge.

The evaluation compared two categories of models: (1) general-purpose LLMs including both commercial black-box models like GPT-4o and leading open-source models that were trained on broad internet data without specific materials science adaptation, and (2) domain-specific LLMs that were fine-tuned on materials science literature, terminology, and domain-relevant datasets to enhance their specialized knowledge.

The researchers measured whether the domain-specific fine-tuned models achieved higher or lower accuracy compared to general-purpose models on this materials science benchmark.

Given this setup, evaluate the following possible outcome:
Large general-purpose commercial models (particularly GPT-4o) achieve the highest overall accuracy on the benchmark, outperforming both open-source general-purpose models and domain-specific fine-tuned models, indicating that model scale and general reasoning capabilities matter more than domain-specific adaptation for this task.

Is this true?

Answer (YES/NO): NO